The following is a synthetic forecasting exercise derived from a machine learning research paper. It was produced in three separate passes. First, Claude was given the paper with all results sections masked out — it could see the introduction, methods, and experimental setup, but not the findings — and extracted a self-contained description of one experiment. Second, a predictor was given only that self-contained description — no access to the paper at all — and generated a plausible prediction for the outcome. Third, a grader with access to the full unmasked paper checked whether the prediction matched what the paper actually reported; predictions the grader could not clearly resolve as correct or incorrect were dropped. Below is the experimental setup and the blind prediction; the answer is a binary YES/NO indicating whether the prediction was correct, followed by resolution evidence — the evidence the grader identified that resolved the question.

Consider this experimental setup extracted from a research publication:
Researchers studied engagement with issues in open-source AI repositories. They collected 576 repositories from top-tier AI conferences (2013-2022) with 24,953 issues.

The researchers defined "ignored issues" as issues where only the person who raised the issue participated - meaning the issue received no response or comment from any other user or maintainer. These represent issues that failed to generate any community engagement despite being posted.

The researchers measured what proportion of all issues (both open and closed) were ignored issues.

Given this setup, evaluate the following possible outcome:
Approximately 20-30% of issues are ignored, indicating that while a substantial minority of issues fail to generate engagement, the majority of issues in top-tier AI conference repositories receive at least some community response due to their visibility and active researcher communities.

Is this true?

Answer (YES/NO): NO